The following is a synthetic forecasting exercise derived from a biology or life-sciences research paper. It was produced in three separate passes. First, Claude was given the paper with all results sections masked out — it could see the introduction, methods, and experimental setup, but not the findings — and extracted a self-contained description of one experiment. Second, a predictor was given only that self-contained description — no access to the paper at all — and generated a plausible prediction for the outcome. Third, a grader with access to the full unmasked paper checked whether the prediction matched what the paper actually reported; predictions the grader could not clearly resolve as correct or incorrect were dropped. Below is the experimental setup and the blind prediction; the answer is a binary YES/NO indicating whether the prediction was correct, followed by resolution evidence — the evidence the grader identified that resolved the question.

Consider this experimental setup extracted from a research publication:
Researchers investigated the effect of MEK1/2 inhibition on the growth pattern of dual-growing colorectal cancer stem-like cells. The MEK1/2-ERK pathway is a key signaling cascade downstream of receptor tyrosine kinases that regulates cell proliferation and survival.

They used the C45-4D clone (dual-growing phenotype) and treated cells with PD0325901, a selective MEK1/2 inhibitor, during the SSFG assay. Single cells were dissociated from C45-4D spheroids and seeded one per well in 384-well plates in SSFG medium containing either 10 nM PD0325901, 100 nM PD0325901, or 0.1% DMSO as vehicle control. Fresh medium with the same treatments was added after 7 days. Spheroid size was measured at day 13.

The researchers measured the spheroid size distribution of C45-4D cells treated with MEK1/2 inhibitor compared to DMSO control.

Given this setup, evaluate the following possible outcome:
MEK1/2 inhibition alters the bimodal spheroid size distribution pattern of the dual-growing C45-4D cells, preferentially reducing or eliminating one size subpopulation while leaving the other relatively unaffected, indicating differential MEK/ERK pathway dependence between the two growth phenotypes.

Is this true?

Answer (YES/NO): YES